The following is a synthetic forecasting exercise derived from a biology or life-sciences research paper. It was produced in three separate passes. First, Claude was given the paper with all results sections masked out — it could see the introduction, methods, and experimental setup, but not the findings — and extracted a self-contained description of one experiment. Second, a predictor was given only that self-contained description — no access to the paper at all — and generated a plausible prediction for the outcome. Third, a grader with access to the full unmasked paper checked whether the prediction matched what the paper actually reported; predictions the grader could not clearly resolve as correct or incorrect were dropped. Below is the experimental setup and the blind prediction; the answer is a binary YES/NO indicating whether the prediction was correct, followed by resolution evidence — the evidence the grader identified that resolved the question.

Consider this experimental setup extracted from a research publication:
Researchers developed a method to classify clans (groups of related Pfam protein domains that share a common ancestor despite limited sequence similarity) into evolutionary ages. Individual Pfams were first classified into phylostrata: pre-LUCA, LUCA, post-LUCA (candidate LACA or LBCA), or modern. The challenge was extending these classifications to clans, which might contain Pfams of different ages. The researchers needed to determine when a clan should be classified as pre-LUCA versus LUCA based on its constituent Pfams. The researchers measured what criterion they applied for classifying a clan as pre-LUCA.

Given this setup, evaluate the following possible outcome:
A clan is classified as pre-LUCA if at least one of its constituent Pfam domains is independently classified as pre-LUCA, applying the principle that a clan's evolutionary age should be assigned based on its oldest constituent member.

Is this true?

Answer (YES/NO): YES